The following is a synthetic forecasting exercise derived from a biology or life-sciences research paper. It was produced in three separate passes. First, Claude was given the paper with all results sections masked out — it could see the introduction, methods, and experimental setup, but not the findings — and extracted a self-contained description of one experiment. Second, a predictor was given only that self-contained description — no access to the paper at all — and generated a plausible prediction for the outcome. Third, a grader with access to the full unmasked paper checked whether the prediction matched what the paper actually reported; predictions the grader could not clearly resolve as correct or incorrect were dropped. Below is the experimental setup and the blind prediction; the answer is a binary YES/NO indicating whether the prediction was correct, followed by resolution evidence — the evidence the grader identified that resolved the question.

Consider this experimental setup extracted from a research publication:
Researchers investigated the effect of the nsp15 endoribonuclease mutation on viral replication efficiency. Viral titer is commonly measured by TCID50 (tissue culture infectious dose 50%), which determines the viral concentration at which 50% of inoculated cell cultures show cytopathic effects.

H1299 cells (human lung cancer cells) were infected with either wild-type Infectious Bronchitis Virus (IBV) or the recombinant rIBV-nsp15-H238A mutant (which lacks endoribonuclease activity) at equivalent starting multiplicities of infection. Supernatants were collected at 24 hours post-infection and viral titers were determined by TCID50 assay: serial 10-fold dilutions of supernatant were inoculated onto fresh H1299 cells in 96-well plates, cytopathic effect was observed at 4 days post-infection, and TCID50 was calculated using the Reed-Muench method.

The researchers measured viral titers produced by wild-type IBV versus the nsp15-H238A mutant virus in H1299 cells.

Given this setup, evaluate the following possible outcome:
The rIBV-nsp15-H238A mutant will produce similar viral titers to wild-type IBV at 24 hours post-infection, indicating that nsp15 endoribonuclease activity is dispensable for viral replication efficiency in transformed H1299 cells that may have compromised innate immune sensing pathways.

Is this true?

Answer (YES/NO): NO